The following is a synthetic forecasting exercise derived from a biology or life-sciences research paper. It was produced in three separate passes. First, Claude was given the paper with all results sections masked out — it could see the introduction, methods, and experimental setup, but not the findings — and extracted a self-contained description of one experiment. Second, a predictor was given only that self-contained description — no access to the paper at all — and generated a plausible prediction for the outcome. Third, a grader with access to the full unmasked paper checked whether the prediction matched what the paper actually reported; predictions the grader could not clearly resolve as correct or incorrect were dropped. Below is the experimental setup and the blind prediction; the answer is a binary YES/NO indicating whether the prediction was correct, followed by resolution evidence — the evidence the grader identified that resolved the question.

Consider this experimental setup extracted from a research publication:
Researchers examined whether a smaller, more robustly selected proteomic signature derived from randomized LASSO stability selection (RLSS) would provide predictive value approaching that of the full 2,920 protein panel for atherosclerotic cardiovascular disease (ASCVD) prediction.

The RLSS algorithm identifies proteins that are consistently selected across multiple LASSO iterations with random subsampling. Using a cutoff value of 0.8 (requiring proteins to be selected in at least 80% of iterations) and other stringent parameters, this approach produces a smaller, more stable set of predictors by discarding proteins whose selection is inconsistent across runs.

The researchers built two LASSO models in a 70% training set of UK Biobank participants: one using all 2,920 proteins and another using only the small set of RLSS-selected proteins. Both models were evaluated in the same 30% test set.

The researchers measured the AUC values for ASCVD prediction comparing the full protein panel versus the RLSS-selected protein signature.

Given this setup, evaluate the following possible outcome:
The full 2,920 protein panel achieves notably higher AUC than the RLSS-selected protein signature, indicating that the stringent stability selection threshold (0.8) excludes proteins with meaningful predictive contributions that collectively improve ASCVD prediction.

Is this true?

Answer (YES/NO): NO